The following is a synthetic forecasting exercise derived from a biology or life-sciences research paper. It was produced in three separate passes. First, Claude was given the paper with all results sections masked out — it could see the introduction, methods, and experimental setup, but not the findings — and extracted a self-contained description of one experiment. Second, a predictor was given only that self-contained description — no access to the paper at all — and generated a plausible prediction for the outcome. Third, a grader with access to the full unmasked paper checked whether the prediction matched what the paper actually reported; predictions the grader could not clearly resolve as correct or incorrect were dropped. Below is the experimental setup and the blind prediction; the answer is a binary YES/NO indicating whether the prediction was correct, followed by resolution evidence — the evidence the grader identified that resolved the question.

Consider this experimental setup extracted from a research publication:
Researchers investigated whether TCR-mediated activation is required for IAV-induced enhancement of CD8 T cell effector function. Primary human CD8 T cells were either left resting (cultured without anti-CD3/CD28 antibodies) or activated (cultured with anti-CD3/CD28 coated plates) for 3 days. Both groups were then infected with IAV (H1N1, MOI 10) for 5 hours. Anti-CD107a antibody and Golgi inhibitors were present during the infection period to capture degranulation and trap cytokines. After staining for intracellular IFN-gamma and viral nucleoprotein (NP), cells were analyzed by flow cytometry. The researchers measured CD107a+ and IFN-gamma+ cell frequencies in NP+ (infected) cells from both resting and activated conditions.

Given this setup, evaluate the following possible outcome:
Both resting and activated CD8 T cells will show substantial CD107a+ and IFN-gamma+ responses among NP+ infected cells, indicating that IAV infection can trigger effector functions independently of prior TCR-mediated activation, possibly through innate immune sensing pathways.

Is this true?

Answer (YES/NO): NO